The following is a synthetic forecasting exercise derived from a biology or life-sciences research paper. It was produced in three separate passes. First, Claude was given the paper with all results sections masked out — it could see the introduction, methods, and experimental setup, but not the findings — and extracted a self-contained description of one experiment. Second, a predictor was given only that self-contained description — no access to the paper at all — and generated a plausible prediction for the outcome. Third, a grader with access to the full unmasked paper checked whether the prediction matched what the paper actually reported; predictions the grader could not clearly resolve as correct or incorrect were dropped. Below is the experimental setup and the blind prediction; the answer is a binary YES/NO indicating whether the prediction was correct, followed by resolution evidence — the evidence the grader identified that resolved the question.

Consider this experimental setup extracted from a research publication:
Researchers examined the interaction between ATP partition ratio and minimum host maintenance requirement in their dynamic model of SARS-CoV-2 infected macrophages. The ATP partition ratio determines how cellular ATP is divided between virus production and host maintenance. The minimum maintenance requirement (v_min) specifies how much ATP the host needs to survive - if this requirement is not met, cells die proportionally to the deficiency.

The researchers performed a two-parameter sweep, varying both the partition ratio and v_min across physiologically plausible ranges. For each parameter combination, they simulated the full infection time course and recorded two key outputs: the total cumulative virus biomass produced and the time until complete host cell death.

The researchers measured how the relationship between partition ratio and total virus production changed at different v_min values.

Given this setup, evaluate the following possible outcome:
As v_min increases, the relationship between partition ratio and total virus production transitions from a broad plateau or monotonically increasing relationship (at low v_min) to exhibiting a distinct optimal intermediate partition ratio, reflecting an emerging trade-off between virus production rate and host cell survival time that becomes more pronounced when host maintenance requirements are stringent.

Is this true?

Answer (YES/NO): NO